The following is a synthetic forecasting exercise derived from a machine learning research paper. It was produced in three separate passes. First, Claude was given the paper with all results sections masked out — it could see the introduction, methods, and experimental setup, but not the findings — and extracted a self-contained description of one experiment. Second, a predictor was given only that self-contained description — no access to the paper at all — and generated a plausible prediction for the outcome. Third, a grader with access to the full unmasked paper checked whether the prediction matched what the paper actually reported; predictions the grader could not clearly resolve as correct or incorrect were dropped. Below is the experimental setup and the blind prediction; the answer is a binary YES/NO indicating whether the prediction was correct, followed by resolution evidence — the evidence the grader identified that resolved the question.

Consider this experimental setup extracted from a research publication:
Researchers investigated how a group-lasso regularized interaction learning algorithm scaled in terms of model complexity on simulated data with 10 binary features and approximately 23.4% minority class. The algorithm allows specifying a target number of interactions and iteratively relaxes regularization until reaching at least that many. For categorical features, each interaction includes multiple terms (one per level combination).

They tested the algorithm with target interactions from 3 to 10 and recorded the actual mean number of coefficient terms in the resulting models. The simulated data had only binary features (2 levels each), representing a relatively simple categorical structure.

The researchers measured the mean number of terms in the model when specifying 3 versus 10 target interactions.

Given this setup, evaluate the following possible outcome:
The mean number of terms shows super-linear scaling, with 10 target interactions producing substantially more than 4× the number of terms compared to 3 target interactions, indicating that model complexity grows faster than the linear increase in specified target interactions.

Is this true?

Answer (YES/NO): NO